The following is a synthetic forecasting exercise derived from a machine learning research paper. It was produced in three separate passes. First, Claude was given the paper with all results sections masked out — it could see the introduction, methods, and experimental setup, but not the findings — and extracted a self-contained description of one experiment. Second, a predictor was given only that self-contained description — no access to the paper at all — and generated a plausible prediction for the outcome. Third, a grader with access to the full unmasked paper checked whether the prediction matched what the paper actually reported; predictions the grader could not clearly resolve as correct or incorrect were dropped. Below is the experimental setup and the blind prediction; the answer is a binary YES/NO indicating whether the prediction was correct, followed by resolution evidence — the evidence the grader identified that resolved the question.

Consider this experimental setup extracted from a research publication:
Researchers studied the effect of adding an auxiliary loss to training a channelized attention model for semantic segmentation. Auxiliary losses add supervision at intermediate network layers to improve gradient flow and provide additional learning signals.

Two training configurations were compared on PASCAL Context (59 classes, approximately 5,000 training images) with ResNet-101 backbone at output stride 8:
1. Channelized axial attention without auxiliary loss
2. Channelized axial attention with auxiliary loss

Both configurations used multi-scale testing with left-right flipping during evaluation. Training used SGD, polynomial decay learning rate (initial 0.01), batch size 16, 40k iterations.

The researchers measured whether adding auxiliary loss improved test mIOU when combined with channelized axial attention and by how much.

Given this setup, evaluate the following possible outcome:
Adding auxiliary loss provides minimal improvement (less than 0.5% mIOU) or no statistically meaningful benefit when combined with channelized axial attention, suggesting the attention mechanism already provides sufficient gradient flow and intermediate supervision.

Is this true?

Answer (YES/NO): NO